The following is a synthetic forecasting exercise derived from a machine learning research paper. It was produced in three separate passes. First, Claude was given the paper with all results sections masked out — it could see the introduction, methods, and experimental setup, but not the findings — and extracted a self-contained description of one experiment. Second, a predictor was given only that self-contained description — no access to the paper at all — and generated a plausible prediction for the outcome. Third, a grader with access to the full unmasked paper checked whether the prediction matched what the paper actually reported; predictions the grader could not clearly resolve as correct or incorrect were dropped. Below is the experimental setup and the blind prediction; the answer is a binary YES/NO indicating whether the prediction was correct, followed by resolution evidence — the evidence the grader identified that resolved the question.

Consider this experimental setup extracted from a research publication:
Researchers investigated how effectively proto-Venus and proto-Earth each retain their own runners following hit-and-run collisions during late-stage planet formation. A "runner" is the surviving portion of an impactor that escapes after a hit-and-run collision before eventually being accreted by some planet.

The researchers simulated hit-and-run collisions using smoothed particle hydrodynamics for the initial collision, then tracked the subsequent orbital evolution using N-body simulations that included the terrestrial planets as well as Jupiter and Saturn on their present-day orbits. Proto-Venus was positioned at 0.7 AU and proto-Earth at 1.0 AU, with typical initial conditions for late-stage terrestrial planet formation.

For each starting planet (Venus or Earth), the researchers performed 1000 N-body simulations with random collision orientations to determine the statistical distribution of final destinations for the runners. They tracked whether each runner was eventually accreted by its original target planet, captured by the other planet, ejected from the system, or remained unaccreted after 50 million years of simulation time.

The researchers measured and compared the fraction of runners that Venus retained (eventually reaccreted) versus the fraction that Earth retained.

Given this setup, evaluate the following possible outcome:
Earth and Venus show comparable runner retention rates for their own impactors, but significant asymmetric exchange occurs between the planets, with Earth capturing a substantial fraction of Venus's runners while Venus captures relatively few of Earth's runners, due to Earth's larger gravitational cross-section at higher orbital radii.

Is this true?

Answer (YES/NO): NO